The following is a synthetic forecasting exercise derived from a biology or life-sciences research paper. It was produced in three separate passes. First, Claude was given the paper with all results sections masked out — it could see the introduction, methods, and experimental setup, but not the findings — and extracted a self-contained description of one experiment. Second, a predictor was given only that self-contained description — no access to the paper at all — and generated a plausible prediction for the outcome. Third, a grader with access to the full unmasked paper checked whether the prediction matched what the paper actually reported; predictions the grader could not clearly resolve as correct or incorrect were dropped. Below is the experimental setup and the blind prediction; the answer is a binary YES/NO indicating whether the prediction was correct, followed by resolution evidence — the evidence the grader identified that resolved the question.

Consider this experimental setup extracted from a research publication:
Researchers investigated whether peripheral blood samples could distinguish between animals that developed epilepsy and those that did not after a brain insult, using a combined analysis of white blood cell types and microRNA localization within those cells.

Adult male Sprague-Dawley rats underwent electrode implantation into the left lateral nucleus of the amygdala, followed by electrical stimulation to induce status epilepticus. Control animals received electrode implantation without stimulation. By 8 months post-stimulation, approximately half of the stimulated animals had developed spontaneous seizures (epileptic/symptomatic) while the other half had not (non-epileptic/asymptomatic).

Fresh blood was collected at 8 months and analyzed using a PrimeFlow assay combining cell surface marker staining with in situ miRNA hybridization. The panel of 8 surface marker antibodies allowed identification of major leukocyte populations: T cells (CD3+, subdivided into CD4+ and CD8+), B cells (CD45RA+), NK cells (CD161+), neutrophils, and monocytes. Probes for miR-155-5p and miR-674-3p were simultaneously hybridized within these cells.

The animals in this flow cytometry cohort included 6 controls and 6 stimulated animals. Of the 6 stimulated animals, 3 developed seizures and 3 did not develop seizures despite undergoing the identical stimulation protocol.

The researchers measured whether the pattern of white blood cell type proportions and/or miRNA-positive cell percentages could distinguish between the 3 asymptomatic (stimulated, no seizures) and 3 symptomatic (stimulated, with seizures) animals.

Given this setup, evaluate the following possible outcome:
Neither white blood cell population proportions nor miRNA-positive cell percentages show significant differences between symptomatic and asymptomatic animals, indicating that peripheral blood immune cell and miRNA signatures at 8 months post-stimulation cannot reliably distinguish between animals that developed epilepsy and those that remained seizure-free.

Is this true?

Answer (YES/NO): NO